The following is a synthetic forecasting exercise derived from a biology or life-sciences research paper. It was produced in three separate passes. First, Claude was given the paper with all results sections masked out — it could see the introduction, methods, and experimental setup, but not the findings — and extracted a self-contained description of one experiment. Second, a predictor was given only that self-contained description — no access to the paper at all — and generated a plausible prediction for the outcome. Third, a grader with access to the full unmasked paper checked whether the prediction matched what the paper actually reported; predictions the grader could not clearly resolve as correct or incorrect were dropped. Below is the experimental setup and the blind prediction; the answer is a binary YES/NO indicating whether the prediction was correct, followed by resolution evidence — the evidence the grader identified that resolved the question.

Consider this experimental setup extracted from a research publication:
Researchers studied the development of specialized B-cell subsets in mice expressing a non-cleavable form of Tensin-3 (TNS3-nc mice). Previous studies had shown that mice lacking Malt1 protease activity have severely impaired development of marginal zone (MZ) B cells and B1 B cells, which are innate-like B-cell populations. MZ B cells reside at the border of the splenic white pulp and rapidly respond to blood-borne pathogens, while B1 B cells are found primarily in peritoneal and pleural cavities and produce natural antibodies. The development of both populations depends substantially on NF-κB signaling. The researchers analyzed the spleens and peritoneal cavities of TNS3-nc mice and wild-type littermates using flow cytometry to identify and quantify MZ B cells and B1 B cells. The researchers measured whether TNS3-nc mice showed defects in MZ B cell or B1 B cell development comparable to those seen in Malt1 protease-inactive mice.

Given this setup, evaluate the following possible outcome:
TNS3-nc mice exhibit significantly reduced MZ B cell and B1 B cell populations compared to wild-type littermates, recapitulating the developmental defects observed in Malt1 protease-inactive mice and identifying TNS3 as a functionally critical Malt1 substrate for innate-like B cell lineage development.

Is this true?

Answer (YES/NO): NO